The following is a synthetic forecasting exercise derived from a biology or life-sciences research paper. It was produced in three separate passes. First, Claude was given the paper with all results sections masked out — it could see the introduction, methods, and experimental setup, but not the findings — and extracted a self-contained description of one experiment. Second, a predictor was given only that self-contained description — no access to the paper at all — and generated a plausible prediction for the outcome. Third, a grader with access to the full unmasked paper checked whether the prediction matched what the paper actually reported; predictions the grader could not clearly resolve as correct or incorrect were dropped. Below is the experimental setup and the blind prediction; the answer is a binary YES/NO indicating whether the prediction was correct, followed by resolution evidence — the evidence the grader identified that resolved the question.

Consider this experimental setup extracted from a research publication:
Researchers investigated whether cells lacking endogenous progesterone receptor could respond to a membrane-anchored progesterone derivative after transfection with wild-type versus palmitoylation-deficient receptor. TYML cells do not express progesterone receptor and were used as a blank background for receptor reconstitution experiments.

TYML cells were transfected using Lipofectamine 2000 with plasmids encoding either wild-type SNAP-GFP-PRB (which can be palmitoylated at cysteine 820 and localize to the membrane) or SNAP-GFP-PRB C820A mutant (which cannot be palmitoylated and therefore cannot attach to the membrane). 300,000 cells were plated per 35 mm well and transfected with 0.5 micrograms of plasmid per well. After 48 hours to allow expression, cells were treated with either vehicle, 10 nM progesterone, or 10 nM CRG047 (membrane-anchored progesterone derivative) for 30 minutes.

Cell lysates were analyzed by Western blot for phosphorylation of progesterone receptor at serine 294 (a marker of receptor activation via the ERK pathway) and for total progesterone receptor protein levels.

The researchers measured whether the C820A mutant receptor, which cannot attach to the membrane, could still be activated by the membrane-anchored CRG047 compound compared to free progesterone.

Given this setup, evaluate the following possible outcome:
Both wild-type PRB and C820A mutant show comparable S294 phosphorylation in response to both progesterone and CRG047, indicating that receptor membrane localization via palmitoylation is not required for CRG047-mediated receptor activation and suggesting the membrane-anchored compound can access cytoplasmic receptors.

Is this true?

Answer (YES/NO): NO